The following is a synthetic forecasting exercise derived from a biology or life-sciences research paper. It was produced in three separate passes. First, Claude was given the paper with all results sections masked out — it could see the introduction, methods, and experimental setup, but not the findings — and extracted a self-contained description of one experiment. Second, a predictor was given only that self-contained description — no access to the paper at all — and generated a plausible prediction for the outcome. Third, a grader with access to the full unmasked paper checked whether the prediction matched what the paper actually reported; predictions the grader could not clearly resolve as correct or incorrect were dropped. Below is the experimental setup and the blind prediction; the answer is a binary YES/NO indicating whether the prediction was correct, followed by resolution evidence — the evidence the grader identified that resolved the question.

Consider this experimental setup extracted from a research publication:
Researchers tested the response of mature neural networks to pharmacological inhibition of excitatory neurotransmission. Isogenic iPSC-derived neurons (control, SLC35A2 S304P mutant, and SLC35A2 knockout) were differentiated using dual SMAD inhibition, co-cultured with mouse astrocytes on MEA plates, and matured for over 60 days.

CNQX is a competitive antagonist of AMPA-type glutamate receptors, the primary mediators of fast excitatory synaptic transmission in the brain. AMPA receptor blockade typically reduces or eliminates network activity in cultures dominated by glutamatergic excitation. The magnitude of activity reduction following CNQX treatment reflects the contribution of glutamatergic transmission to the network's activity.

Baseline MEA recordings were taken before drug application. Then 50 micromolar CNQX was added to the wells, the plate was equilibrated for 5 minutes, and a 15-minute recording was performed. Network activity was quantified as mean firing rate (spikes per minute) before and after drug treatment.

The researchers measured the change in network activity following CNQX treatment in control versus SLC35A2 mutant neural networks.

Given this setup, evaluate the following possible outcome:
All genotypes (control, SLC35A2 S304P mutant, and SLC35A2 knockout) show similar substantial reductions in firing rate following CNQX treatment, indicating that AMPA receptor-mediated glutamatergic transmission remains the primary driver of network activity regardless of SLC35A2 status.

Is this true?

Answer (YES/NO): NO